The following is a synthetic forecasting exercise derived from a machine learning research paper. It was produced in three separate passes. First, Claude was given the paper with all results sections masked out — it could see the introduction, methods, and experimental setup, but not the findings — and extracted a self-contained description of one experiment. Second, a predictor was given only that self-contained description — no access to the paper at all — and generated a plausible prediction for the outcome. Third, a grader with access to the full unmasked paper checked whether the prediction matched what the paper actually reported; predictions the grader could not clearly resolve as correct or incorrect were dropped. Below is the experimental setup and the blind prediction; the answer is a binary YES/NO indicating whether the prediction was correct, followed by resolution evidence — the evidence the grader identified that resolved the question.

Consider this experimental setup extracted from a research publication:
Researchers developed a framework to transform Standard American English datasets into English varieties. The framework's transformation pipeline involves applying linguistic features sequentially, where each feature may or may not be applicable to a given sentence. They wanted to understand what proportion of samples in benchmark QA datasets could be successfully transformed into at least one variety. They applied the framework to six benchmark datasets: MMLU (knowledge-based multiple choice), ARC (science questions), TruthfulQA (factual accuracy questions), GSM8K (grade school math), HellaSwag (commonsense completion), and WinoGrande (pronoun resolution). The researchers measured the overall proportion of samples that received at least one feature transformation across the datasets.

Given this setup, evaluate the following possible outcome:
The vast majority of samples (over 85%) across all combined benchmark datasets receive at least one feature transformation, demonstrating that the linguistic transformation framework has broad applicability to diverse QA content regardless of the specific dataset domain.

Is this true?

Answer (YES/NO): NO